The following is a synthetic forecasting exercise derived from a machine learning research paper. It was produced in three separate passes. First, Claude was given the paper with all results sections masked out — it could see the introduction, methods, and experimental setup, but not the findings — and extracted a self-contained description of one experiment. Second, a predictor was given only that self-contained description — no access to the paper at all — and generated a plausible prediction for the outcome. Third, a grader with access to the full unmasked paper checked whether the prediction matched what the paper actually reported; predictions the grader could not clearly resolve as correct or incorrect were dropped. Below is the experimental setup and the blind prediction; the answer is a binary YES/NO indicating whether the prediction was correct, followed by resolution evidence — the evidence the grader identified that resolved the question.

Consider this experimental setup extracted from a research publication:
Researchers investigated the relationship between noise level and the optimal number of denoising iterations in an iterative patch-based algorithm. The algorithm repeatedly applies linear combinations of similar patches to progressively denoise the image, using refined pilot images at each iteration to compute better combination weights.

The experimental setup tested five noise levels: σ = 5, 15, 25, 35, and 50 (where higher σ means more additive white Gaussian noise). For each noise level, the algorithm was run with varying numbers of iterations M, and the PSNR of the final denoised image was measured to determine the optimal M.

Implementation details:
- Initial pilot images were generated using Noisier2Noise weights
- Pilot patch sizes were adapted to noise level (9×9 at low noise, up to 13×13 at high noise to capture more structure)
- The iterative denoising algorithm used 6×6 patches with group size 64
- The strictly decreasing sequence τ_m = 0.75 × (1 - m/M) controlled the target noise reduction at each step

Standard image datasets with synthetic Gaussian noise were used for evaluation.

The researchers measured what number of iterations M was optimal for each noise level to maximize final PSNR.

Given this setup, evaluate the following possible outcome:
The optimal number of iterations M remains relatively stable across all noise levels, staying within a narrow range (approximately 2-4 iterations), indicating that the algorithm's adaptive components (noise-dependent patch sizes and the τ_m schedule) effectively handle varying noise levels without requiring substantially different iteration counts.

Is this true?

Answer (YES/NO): NO